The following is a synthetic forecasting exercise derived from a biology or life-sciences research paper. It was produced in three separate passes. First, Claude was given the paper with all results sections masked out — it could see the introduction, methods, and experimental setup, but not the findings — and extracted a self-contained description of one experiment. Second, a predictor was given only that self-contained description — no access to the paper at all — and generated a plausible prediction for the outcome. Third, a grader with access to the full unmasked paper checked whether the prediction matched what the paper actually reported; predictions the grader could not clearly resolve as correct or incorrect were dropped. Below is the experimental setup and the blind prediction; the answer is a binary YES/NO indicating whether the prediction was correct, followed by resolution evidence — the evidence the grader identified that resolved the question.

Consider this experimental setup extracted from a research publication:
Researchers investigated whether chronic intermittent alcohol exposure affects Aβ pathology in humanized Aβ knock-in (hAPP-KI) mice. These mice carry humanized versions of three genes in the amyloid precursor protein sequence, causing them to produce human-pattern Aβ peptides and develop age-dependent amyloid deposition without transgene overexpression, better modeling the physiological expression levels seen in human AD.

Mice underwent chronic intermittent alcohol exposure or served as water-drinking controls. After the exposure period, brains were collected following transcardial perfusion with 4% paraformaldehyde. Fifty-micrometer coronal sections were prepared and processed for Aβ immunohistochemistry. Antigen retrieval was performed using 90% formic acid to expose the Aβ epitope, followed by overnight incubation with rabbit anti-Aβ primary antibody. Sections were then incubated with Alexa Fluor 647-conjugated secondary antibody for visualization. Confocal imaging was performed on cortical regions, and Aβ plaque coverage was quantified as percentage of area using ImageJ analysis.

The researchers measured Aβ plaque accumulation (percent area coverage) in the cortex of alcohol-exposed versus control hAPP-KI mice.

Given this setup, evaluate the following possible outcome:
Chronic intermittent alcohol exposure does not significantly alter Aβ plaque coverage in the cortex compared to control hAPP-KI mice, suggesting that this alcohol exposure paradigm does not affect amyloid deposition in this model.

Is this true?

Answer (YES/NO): NO